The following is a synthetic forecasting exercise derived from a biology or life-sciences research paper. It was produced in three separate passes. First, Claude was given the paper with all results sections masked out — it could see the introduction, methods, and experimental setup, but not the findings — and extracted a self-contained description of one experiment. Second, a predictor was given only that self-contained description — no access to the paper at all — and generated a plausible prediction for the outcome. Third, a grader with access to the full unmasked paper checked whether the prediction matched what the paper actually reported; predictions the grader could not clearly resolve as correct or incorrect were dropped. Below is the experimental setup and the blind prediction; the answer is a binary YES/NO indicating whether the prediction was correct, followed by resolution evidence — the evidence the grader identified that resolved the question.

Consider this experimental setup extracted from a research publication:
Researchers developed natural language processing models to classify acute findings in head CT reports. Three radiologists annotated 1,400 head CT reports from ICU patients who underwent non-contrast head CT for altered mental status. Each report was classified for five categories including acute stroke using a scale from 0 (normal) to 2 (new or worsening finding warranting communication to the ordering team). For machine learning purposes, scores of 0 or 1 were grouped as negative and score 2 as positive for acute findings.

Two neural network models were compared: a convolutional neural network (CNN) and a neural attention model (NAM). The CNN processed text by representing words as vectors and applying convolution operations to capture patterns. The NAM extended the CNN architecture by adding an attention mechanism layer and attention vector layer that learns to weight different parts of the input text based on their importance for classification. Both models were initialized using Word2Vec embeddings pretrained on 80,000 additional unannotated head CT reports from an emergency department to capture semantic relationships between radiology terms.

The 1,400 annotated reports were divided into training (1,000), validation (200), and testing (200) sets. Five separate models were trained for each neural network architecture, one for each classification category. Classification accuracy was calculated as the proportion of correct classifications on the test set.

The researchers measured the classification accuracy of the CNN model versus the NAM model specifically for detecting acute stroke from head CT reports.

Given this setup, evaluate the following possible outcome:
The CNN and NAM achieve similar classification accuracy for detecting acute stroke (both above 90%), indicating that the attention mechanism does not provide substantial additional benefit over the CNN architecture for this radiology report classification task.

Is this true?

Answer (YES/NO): NO